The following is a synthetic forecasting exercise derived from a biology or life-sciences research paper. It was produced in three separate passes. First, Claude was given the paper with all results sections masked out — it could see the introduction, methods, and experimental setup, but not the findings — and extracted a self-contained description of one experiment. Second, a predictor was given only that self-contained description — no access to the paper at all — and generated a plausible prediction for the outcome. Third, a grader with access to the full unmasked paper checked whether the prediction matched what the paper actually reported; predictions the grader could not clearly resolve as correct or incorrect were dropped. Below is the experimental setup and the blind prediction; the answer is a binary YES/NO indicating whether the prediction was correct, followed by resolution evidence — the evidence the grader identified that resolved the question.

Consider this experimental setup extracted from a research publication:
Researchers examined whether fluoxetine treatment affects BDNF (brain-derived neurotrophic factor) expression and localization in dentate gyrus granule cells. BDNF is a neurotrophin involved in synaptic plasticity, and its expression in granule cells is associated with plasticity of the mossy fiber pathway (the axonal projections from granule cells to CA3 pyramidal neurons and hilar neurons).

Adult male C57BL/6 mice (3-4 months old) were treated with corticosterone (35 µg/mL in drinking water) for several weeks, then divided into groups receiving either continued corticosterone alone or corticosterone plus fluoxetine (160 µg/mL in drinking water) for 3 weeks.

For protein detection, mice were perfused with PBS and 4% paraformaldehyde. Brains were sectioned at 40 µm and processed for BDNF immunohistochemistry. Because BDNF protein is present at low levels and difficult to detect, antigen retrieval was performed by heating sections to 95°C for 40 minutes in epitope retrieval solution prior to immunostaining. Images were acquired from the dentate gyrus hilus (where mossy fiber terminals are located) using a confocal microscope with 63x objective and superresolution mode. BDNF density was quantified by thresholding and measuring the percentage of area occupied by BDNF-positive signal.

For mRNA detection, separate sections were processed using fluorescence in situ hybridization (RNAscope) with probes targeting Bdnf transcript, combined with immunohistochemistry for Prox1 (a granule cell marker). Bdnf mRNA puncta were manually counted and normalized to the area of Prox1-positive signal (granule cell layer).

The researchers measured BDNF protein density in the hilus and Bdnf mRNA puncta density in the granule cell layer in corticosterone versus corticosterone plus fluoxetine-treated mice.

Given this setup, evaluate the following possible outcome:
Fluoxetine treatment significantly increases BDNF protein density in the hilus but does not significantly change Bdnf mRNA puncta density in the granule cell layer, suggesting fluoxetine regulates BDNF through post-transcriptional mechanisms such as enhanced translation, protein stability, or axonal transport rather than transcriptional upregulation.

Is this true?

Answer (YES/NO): NO